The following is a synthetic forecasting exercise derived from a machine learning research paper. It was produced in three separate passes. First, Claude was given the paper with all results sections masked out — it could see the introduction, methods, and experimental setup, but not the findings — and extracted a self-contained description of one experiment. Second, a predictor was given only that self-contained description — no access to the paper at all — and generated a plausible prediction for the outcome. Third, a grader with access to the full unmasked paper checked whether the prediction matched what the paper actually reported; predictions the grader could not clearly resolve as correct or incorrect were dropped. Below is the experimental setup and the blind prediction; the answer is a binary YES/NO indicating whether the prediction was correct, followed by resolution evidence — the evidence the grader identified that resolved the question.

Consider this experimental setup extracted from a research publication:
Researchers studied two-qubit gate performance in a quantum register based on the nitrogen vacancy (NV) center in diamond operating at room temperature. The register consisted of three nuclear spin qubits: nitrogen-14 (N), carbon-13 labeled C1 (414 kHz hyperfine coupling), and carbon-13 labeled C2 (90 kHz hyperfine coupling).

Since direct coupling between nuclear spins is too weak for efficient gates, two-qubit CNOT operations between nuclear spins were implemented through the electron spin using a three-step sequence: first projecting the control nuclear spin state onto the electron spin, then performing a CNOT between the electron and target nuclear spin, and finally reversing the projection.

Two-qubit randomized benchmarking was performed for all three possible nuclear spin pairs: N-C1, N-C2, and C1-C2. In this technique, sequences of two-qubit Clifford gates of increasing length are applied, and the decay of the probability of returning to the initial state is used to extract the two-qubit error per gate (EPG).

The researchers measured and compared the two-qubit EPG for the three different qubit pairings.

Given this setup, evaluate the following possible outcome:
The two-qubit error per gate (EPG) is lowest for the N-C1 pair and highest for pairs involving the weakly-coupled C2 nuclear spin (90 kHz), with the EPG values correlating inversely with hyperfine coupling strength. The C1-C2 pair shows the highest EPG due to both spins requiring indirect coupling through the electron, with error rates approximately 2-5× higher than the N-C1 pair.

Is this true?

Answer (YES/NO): NO